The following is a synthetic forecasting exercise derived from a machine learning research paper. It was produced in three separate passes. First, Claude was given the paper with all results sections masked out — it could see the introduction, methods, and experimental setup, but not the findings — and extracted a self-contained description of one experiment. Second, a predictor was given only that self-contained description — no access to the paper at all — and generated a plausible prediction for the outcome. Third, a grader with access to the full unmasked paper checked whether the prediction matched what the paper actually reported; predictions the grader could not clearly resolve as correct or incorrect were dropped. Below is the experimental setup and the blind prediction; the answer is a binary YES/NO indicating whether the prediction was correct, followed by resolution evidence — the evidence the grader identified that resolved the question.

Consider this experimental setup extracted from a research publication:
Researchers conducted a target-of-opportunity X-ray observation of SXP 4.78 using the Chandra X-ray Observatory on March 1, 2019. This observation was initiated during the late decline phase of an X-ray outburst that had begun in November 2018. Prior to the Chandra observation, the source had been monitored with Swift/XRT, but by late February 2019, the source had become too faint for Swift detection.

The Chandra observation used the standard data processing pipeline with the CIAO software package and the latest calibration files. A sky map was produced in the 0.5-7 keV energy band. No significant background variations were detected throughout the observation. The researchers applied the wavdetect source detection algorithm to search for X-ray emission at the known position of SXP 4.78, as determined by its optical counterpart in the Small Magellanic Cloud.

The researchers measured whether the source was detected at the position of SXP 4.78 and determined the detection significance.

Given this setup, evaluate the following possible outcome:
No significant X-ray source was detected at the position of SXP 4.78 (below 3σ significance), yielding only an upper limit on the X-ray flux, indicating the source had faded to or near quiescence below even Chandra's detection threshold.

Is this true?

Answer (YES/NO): NO